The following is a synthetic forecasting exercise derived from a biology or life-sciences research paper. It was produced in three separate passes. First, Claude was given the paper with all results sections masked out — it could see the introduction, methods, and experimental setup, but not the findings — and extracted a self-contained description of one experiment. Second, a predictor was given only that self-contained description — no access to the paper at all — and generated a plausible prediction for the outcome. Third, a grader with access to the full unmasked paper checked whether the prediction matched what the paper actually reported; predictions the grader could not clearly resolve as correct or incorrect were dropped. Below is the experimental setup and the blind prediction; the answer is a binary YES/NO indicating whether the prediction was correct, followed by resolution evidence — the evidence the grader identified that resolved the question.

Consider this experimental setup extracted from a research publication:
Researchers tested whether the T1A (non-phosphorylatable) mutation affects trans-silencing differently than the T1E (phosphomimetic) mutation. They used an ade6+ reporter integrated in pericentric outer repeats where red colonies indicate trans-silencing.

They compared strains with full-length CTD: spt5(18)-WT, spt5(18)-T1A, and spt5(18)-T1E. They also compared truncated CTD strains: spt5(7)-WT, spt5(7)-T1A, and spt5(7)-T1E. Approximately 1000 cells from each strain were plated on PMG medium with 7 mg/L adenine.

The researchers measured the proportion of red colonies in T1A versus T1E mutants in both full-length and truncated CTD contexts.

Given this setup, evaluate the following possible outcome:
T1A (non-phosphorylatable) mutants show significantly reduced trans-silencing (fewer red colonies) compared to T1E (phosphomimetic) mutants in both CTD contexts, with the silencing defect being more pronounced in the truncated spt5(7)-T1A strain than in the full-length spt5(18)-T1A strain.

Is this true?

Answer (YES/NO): NO